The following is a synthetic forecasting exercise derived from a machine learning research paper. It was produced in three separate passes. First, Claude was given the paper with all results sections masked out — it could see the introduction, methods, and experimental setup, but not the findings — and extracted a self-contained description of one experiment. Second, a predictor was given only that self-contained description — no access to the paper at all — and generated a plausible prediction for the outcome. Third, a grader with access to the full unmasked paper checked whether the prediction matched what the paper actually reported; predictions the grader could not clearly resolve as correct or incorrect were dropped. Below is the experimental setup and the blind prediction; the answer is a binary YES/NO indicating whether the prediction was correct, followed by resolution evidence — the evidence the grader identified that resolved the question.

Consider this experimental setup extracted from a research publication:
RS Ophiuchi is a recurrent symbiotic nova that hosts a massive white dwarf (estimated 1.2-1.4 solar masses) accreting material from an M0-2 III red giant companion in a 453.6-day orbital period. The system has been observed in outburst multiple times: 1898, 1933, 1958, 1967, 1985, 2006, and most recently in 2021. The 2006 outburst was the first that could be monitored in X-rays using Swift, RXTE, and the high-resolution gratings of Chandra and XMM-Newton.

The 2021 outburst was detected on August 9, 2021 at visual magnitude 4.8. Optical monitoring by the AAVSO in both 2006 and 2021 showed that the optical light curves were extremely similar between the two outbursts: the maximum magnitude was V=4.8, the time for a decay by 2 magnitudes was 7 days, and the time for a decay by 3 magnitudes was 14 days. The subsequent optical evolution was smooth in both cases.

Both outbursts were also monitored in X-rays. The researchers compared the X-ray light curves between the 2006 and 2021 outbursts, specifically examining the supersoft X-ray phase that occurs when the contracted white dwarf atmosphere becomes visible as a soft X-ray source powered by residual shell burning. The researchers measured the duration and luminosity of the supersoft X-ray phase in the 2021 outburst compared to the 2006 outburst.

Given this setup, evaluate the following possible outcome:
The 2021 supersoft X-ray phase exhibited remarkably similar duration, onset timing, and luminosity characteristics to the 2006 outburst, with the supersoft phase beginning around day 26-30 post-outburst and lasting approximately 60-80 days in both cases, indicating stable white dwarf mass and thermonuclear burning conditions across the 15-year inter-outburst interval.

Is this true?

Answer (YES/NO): NO